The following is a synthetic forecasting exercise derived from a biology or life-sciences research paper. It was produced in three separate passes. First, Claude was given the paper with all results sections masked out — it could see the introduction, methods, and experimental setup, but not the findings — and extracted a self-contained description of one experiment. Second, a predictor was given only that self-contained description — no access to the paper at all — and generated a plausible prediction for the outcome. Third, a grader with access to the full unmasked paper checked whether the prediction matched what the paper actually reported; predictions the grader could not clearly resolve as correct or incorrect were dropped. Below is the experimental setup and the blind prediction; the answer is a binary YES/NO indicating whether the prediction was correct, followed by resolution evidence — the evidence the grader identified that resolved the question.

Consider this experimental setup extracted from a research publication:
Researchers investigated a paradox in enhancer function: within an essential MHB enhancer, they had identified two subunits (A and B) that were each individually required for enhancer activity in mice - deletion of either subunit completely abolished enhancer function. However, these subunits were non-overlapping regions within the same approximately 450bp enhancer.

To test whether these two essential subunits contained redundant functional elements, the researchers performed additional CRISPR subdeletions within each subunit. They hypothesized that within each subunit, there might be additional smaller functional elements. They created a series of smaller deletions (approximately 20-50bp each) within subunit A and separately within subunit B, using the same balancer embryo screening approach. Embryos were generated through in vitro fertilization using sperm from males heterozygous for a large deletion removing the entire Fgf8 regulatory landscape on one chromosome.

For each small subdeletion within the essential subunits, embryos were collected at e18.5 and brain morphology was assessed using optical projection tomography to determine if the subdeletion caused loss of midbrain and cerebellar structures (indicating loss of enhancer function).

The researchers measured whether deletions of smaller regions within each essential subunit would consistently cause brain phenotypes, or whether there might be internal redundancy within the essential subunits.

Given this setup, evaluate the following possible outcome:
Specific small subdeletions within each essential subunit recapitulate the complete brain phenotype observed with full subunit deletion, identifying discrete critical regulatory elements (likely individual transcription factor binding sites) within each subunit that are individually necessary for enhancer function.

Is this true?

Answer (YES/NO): NO